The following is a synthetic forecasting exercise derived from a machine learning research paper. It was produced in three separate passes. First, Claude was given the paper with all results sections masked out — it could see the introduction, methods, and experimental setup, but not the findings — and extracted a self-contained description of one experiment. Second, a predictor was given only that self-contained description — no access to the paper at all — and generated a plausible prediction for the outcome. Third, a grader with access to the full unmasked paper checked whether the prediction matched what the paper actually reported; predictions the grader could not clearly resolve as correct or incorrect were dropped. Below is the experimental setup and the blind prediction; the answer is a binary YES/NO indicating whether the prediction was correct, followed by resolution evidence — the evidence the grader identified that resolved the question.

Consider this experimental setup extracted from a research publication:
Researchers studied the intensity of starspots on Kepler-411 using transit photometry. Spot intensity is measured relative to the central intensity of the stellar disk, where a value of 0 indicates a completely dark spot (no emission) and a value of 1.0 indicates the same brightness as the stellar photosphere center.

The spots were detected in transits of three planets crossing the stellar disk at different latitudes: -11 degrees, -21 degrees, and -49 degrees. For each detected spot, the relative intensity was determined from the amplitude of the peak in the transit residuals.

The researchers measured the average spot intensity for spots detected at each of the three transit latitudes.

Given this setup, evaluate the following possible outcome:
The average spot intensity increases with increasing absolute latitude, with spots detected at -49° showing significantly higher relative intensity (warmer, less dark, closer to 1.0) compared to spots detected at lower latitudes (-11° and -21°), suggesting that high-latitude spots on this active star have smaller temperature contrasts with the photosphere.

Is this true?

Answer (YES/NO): NO